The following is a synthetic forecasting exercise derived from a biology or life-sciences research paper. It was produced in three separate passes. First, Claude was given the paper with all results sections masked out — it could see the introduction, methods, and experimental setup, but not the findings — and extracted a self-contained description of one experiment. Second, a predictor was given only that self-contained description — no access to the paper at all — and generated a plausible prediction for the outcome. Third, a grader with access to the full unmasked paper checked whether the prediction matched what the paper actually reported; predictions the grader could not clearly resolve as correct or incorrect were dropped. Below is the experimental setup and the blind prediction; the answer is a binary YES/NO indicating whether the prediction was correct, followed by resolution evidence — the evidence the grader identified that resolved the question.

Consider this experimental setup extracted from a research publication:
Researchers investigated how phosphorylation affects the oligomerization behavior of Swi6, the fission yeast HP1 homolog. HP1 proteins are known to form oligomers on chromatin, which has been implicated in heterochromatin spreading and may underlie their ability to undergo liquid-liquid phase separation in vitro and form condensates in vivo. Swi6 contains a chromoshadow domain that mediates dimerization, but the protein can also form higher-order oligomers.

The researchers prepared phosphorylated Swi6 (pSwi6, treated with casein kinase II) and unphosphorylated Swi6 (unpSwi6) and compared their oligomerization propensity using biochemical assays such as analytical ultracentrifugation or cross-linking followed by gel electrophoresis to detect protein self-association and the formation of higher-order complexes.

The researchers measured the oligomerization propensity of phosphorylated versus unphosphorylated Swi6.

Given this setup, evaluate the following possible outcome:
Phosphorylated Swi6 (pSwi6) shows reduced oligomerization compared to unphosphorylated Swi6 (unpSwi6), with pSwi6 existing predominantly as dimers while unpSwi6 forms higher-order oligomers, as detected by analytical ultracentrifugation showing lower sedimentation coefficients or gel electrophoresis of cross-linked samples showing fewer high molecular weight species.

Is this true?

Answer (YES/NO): NO